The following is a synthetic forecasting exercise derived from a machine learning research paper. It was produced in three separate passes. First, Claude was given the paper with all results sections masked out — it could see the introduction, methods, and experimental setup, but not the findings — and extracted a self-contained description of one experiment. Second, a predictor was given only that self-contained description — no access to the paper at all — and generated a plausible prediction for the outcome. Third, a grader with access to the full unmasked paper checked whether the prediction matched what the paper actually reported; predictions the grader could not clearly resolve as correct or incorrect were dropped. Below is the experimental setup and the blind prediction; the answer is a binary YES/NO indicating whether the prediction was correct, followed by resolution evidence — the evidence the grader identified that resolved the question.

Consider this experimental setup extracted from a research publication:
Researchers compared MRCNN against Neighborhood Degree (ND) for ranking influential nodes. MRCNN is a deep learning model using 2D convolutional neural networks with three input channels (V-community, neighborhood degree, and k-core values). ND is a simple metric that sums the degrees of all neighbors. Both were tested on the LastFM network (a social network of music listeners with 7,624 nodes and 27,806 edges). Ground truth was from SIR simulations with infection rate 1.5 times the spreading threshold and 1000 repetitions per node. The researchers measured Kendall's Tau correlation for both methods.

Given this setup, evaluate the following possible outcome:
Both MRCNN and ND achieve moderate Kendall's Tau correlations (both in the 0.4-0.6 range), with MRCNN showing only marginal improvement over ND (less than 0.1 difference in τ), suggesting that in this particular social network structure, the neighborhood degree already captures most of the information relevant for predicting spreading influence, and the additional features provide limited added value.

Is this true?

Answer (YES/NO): NO